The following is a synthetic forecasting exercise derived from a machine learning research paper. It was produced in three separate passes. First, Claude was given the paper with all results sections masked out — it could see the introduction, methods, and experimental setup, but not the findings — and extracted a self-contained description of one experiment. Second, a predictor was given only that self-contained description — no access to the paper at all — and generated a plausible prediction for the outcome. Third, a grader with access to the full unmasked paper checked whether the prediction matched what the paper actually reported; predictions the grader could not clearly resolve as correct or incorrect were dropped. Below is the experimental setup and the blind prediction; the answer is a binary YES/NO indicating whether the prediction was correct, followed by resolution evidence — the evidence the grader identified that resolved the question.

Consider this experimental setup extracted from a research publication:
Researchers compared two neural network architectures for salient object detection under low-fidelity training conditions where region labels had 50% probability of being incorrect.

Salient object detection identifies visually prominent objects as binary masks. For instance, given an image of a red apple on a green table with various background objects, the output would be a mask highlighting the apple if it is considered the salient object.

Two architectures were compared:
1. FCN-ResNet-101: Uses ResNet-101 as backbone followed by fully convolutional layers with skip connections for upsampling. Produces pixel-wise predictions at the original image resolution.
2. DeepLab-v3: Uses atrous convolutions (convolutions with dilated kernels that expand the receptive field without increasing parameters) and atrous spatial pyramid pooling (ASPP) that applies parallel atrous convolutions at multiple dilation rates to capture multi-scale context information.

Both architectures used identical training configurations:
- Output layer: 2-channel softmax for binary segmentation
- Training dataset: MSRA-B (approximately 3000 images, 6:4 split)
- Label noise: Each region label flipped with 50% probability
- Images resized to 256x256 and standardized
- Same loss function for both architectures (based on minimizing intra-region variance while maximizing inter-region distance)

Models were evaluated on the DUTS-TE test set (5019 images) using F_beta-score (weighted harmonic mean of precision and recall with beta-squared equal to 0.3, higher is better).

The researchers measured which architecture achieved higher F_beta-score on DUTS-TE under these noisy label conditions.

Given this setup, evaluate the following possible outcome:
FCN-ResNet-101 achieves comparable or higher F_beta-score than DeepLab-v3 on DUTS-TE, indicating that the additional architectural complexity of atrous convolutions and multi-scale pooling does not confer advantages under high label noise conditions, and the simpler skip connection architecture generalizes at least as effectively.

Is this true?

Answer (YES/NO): NO